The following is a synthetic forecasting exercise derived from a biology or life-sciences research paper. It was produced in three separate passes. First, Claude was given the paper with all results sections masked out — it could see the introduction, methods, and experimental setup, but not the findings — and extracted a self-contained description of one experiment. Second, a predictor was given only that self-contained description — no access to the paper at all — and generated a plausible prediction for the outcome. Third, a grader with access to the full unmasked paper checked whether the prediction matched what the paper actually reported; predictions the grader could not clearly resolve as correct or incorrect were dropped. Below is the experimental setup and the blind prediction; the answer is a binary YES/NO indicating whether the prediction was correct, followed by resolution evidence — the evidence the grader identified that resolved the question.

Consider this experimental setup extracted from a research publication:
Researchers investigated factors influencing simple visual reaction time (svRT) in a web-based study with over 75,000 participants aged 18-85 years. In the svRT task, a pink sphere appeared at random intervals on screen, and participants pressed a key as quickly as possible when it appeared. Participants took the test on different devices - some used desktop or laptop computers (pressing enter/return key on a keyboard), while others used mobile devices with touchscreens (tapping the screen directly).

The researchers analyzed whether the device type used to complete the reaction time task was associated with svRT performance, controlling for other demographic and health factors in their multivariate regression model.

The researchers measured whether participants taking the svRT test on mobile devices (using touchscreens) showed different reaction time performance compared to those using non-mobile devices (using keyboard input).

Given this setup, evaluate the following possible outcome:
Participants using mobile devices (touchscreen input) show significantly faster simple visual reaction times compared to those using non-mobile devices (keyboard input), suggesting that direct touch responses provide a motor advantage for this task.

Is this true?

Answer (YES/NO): NO